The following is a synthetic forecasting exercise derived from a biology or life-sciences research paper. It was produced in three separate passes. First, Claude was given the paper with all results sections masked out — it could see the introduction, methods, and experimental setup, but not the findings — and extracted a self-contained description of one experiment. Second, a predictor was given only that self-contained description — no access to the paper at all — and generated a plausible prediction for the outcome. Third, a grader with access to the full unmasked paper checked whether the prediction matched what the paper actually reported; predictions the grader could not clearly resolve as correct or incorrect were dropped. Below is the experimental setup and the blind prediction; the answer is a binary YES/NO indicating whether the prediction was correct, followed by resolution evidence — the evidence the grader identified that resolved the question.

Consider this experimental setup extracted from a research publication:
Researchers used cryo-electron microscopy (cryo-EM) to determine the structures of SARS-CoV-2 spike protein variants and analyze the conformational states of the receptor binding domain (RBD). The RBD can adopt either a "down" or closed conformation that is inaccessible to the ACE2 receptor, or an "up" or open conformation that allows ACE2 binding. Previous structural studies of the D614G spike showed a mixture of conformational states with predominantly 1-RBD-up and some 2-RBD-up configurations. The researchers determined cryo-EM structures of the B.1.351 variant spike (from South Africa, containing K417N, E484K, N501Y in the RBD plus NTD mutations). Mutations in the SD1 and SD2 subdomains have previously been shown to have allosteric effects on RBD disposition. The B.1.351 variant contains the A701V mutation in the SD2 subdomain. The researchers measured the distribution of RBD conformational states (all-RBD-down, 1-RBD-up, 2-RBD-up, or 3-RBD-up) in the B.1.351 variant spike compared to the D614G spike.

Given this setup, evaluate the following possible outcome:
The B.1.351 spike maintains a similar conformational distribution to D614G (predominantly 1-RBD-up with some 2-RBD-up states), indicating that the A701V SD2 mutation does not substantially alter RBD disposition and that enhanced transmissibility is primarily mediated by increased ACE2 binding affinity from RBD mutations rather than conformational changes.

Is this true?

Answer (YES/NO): NO